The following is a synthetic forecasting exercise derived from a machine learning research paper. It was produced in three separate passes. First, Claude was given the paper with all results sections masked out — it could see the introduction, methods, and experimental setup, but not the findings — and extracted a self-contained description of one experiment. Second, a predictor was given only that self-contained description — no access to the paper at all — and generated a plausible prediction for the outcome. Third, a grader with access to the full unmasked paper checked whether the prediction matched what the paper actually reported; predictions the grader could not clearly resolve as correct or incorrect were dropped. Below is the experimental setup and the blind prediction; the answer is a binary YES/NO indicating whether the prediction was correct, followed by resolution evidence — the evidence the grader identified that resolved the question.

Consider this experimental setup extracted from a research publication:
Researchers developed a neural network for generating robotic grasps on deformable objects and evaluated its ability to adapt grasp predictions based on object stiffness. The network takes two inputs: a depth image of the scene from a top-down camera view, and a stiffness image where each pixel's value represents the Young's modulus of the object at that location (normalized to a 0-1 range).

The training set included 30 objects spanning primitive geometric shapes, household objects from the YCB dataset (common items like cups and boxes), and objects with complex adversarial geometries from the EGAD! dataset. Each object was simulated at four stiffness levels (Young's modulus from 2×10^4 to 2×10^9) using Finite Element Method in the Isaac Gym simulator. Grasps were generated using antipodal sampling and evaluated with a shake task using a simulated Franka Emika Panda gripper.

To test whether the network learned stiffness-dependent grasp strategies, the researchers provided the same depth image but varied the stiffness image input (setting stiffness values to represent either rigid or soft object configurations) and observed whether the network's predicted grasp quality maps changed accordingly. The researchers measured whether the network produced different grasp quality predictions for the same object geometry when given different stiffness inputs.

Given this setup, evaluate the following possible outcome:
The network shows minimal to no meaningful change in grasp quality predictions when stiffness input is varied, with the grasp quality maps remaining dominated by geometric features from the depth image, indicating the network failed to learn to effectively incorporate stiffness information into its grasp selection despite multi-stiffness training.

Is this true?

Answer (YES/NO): NO